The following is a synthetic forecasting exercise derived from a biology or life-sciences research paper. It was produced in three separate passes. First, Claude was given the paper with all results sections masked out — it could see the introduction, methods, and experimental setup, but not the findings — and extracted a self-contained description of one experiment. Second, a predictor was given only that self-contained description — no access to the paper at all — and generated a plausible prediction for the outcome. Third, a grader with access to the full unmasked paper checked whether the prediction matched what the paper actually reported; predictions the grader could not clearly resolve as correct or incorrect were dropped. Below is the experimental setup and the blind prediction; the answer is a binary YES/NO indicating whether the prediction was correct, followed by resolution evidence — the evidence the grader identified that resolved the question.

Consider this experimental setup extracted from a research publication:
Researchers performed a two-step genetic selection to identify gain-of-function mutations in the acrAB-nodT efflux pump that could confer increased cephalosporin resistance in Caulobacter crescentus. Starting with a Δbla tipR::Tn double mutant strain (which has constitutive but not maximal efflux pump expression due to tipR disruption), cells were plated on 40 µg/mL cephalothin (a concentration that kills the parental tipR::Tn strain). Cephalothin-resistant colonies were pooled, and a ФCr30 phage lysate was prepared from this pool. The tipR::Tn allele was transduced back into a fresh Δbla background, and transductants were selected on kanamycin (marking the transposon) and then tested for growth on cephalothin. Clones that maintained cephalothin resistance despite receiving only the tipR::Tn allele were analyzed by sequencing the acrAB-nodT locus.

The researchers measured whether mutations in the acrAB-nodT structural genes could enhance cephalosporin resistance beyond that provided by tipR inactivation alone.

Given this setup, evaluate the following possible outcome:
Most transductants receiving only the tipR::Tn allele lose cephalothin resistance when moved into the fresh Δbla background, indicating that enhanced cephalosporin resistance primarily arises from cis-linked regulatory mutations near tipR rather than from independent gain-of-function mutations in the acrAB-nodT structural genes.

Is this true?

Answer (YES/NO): NO